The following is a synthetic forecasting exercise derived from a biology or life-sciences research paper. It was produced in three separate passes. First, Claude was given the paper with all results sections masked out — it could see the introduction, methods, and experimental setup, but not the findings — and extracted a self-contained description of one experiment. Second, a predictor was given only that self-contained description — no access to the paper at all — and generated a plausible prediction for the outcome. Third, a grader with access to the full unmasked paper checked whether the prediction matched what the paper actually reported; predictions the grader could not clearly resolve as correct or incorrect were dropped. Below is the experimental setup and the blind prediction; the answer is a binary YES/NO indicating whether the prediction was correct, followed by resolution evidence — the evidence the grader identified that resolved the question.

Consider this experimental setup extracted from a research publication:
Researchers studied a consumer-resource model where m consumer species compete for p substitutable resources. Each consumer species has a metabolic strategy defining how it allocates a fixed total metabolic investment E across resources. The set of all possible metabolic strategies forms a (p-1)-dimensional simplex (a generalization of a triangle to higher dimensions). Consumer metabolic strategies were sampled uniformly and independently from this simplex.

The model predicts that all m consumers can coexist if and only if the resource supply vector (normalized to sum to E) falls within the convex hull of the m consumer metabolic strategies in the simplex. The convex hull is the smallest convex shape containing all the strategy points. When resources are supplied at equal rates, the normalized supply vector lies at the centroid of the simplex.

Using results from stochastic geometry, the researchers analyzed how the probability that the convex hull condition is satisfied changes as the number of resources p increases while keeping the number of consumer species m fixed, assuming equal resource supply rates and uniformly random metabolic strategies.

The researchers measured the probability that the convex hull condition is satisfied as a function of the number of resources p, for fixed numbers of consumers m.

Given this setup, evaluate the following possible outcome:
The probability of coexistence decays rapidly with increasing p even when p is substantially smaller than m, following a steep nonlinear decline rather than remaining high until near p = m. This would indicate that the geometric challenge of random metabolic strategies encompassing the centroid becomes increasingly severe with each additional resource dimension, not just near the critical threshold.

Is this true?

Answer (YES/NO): NO